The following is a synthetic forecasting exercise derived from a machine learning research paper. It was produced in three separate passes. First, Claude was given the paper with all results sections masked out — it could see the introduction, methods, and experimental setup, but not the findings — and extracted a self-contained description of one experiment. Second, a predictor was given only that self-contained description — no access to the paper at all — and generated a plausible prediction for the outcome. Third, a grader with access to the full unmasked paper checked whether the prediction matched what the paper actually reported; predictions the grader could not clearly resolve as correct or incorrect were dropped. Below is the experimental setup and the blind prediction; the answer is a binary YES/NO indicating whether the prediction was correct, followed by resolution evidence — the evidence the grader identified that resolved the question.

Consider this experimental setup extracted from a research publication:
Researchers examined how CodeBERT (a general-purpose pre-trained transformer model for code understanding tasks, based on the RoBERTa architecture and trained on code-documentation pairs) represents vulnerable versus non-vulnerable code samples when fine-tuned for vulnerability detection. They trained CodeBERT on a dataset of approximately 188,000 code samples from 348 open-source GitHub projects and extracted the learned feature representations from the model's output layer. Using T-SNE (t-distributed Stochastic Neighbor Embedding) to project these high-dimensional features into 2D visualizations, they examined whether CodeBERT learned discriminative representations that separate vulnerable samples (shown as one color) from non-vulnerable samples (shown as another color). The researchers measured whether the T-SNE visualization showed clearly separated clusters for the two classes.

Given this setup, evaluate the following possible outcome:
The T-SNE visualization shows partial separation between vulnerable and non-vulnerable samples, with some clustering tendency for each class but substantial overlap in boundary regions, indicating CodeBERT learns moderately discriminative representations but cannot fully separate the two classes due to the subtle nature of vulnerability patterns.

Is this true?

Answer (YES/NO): NO